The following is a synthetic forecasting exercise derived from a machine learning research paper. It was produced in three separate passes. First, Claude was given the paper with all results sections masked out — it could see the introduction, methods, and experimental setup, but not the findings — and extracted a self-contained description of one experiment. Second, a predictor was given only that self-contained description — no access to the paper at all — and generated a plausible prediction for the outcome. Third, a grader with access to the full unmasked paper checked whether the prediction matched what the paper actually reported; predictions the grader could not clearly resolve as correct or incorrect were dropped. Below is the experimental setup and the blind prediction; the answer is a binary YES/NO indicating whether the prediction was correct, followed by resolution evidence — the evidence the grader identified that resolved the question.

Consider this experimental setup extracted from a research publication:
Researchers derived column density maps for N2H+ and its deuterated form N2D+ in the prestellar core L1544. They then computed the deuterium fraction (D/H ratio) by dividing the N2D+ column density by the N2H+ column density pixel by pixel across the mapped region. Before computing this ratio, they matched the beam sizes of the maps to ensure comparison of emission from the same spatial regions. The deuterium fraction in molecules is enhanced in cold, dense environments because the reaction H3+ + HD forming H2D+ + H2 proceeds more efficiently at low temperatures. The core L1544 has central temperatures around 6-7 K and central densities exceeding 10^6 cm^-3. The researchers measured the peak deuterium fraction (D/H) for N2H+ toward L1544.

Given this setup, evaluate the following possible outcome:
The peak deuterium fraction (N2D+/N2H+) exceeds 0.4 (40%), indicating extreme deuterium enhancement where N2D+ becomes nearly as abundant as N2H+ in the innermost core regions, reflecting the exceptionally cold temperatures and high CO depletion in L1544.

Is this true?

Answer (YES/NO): NO